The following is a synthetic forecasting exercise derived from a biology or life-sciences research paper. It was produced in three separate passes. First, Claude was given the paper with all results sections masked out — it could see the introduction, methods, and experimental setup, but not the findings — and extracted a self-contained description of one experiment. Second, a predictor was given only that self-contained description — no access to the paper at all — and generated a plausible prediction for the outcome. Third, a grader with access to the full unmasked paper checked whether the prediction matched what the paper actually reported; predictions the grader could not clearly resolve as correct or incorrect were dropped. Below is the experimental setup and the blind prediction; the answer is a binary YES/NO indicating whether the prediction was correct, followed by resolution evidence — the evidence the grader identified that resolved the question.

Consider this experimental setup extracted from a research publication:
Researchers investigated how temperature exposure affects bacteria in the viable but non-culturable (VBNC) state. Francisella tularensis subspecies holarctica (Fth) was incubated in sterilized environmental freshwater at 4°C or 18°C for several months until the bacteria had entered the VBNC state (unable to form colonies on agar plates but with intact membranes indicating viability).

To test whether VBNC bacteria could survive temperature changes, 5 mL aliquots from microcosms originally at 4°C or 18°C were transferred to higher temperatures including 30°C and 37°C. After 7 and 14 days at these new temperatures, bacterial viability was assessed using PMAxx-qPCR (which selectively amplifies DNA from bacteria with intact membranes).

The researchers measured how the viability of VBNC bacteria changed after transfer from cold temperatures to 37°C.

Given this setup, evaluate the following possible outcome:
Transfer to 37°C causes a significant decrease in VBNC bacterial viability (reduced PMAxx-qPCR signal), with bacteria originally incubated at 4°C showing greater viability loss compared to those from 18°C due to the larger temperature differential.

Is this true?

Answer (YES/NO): NO